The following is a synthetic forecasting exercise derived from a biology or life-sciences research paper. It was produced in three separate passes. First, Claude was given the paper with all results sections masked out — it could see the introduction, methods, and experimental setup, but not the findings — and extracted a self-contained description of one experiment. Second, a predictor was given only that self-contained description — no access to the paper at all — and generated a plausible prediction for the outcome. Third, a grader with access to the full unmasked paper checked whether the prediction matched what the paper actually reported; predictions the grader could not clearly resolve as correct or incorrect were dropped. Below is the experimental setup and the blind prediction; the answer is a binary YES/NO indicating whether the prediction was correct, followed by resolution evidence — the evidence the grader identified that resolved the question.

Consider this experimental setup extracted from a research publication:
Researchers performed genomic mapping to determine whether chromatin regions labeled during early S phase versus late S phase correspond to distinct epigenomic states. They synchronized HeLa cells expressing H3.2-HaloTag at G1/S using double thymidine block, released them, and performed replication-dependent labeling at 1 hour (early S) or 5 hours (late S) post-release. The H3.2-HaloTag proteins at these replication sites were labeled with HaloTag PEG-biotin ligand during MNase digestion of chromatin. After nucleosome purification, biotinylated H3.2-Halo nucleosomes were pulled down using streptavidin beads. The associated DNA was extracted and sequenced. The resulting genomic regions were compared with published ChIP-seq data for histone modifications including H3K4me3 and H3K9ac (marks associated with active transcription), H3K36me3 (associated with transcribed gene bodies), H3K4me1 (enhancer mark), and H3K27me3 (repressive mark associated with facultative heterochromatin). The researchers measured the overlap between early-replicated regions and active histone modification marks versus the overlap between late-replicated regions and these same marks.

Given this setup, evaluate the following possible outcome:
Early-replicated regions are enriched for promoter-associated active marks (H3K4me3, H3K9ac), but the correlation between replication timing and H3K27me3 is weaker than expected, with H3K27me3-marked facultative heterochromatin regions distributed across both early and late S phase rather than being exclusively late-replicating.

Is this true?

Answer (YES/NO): NO